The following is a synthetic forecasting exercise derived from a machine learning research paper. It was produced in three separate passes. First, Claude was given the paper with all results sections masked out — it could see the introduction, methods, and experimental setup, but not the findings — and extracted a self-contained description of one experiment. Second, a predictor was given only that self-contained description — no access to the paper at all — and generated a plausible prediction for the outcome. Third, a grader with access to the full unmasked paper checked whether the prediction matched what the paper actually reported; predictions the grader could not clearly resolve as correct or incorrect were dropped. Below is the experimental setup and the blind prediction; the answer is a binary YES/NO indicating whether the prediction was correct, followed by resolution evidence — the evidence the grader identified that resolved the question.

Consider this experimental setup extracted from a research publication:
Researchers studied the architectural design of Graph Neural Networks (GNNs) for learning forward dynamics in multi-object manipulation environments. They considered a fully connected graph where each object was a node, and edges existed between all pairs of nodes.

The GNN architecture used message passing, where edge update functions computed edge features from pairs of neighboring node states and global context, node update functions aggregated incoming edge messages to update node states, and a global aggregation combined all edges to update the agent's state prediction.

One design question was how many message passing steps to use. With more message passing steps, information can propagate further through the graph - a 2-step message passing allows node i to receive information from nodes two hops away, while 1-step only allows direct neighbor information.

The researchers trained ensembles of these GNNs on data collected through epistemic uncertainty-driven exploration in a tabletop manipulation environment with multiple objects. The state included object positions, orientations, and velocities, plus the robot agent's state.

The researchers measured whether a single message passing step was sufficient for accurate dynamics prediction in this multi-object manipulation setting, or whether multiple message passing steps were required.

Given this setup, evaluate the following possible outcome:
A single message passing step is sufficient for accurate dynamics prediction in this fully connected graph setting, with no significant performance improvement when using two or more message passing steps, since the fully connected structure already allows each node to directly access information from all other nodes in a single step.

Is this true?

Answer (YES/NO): YES